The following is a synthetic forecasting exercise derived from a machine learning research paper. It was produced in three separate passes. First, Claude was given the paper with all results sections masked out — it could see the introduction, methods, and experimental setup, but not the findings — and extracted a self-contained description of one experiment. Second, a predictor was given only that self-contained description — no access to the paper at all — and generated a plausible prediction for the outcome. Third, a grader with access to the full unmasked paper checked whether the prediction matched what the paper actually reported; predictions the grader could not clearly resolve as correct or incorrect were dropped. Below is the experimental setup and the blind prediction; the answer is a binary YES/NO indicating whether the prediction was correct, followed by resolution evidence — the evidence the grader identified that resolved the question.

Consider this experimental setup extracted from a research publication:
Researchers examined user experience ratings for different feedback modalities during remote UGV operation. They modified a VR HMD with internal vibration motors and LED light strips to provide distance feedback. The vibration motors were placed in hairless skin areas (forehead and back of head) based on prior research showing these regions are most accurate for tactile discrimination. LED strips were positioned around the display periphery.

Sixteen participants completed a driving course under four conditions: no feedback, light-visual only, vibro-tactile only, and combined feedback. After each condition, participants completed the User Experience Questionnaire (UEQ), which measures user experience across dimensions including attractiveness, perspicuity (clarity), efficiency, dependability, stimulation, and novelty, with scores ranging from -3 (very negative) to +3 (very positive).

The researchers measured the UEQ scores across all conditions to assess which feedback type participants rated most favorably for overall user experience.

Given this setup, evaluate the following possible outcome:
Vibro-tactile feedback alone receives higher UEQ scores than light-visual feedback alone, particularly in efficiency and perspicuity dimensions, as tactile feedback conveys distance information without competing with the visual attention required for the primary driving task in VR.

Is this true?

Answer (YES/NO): NO